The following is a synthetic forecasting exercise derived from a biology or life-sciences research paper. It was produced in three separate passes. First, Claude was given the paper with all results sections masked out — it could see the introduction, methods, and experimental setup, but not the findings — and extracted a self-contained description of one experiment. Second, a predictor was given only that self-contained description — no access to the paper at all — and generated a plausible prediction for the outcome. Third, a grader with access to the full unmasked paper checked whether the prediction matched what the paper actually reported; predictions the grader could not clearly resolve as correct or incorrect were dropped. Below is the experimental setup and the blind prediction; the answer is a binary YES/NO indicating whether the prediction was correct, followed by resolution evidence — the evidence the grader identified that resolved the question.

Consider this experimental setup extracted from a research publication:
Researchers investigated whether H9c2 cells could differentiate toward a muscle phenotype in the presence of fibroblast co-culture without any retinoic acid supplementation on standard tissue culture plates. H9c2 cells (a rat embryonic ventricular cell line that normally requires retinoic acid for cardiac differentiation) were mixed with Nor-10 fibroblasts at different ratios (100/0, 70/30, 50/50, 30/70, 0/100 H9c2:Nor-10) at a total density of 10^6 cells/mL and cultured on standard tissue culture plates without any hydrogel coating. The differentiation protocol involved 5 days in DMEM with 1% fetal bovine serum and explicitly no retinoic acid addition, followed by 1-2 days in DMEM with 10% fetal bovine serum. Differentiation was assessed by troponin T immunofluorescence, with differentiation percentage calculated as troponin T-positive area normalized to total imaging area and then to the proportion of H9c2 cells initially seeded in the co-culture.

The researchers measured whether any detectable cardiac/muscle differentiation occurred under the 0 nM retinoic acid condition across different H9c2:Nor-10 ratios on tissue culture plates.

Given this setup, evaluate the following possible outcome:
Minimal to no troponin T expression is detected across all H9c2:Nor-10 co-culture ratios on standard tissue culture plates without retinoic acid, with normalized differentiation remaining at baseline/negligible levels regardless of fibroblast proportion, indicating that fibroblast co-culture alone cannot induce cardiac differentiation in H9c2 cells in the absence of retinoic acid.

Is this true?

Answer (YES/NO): NO